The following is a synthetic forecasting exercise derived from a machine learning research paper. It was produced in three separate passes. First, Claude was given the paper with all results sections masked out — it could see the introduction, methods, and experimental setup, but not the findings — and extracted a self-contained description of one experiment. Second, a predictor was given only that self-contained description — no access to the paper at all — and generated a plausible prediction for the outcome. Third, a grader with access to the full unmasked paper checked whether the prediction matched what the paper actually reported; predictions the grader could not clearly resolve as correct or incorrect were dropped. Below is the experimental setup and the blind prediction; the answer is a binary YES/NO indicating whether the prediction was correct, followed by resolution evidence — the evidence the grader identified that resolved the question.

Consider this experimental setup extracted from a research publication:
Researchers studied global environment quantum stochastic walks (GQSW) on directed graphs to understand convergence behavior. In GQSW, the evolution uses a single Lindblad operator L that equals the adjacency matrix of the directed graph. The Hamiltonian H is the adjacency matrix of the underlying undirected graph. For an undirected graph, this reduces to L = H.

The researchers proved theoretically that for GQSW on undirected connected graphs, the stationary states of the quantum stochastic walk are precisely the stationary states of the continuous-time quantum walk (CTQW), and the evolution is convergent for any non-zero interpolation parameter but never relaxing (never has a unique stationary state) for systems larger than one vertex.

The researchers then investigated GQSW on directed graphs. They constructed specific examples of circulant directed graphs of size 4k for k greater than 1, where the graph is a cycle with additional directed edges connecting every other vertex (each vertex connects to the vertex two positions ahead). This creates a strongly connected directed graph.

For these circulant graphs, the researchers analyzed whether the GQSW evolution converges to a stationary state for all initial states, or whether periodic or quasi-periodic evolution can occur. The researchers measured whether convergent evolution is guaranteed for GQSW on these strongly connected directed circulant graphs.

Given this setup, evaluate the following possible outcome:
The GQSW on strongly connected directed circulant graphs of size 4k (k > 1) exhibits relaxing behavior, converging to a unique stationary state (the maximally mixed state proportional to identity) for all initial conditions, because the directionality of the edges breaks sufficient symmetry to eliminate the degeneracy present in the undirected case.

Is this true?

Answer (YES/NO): NO